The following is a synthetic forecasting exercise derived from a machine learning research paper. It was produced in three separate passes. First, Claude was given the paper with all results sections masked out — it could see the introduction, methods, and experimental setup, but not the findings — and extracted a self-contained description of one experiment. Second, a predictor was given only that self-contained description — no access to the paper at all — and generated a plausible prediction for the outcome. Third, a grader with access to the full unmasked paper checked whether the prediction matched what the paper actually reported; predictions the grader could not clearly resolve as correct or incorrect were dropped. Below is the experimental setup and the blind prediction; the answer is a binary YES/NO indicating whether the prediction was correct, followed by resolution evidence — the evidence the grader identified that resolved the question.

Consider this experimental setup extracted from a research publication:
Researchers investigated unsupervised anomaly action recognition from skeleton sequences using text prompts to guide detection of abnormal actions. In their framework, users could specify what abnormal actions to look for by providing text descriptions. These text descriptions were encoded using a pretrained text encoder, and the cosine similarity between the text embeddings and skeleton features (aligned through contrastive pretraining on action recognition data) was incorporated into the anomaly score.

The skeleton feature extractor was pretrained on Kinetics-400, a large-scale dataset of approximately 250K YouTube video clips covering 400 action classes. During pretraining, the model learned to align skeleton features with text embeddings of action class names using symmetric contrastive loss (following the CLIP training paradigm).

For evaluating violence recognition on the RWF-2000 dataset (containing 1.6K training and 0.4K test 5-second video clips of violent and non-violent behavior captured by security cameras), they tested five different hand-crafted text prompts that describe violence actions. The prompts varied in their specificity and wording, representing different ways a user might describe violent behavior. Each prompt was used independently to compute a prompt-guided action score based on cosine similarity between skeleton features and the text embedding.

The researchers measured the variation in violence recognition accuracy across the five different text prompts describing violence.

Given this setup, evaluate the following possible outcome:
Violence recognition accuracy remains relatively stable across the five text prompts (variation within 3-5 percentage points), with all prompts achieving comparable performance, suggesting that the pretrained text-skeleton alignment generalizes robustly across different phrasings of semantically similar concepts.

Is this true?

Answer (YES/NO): NO